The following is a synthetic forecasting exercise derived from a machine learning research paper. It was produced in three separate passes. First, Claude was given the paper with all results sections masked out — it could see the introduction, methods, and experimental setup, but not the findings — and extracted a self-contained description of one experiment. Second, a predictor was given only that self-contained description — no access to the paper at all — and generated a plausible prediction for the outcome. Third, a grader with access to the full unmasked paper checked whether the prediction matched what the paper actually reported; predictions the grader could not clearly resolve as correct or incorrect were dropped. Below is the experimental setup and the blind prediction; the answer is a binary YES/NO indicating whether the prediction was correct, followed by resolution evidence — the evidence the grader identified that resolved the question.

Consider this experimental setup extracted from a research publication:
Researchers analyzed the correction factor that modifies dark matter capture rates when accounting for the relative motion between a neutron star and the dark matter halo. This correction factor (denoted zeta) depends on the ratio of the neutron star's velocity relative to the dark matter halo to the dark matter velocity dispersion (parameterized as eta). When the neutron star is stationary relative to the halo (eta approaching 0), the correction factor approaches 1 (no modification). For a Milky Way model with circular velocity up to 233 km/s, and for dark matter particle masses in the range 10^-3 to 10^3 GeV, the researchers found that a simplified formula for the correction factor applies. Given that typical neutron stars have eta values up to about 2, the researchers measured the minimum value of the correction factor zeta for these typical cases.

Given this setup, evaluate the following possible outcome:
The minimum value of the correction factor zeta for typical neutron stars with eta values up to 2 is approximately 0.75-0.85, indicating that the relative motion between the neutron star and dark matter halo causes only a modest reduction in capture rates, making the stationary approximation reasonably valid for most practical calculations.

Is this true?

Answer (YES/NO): NO